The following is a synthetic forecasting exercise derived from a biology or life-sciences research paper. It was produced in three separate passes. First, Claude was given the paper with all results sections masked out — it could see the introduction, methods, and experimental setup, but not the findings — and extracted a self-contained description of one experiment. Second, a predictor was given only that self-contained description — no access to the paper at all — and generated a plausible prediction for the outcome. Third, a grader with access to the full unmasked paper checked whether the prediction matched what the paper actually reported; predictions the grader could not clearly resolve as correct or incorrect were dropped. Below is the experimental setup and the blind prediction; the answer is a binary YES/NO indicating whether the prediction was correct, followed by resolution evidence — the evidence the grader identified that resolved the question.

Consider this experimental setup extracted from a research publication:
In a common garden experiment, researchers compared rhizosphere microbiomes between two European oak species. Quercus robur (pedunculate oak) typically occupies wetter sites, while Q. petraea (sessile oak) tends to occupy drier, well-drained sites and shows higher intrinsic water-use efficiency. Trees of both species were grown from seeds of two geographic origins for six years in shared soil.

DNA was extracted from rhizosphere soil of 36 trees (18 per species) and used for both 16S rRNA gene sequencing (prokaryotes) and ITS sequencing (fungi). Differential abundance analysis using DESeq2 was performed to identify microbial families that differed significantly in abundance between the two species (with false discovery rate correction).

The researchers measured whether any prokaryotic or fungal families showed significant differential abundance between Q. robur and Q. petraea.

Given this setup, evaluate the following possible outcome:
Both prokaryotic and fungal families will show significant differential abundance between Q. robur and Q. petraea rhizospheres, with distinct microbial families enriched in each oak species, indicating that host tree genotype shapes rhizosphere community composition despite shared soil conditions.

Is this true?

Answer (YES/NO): NO